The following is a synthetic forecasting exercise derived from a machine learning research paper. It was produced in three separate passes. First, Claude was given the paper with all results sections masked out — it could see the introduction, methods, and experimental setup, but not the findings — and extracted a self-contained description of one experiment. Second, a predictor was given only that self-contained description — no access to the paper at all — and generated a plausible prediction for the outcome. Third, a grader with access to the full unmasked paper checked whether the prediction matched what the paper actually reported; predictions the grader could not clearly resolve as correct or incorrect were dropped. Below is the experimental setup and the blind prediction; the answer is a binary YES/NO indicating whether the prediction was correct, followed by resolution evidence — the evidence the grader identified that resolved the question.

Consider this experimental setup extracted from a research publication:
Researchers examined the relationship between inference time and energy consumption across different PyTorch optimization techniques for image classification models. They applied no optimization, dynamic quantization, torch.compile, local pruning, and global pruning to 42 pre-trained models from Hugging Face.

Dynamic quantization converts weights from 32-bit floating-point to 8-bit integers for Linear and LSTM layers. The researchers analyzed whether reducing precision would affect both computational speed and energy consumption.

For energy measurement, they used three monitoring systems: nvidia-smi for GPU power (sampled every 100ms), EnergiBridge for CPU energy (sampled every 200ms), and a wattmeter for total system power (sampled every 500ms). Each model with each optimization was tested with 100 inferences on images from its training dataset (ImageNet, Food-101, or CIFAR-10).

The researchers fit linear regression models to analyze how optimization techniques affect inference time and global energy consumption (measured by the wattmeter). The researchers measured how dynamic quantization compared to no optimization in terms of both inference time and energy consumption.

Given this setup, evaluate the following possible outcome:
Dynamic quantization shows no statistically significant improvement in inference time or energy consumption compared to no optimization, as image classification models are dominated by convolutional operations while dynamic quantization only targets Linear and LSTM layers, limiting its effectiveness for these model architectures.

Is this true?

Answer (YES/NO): NO